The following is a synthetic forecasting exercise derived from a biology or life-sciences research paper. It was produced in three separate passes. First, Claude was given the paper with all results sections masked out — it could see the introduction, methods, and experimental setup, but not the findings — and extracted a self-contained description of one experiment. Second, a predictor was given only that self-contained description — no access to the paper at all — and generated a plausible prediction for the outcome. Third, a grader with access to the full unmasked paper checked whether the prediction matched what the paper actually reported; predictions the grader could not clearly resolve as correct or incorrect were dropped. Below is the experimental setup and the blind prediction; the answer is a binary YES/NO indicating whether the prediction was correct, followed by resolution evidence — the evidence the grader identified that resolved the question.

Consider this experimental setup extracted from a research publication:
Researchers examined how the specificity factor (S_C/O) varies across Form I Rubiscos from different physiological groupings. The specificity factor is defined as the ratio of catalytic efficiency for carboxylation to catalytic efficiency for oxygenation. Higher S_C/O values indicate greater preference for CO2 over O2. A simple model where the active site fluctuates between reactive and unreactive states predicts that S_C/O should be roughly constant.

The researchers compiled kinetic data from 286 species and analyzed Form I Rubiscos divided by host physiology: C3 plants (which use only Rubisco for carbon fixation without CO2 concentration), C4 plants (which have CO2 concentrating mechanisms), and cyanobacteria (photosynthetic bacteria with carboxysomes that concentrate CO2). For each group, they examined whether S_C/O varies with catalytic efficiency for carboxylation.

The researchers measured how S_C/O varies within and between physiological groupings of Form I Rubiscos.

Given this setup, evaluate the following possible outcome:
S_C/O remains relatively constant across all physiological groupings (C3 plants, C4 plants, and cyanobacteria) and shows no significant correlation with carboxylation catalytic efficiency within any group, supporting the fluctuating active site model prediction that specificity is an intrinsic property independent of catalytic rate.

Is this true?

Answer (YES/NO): NO